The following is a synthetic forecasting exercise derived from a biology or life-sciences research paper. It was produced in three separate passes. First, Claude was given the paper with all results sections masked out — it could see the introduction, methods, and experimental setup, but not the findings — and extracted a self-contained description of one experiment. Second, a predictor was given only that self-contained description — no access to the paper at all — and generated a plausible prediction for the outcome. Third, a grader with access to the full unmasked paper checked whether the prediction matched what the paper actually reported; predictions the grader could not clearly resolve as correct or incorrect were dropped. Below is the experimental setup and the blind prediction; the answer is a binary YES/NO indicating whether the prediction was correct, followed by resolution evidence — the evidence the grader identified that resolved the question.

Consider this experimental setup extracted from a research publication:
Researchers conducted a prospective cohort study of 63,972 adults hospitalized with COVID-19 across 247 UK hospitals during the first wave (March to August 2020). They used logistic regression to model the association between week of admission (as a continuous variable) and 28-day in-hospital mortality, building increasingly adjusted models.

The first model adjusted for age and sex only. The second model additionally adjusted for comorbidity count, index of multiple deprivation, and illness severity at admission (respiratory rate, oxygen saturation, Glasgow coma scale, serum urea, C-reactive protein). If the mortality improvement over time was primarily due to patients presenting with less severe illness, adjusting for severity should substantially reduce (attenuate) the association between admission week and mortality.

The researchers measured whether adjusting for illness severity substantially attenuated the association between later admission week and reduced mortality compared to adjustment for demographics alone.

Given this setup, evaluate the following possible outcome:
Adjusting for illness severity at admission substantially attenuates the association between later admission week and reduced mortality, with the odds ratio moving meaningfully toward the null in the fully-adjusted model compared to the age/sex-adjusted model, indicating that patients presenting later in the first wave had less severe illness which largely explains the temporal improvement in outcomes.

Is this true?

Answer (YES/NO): NO